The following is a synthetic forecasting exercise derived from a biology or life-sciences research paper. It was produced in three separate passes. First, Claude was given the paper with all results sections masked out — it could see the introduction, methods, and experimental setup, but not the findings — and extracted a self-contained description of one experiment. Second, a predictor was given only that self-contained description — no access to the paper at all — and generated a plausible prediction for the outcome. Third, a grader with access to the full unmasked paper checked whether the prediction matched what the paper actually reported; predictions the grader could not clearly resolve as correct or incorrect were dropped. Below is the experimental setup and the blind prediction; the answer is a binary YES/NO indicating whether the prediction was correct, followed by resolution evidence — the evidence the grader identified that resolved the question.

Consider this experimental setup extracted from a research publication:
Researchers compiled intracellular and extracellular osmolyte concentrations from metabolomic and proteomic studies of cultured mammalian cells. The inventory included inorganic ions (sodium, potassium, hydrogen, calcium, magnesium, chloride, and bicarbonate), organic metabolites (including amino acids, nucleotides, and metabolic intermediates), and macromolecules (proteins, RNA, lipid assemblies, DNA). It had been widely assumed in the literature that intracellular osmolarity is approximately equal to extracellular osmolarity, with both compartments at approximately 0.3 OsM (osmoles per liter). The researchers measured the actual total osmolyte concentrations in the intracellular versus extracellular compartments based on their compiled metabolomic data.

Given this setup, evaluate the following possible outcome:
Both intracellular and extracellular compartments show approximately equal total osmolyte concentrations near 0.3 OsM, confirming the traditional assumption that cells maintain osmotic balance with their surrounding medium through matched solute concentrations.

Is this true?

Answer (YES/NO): NO